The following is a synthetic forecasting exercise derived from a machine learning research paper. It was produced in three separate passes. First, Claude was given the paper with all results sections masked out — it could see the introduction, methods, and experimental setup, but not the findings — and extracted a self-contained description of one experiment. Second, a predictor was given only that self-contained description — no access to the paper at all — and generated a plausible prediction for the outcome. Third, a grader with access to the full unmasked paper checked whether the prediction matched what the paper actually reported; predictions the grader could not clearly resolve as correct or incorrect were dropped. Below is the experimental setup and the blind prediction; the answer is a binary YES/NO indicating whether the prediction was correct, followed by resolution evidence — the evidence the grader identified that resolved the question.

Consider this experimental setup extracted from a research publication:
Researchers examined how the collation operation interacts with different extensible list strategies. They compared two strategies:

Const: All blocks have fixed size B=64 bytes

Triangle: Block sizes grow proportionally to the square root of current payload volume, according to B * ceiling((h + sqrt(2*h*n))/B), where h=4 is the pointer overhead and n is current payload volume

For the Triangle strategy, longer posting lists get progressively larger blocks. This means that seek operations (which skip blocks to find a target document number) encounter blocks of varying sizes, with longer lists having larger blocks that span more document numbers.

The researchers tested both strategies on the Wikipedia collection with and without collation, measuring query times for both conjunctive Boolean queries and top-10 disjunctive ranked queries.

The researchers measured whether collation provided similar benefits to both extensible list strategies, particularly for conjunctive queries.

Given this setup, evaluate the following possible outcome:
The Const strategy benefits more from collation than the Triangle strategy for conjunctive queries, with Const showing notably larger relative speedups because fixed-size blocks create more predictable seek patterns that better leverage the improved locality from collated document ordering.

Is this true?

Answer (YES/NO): YES